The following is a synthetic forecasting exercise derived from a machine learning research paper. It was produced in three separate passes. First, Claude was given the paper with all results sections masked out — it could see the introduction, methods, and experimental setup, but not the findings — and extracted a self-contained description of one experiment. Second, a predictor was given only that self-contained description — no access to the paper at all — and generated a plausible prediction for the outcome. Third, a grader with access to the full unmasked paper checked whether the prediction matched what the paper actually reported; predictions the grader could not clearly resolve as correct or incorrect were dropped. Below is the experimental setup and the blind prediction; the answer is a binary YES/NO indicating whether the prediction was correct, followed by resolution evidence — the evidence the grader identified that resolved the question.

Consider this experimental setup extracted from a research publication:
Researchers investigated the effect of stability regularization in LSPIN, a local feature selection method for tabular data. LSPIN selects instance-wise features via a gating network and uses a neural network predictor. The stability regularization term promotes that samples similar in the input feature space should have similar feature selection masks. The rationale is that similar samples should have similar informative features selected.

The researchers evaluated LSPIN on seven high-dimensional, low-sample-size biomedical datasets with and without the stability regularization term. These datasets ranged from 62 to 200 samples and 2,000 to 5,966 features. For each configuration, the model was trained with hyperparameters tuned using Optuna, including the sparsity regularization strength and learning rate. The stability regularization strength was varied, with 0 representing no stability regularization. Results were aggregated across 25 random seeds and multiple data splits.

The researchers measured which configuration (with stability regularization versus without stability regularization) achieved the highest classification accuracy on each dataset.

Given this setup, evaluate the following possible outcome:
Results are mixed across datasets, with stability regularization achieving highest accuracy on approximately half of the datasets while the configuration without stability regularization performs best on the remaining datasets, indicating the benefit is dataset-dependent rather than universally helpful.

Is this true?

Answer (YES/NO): NO